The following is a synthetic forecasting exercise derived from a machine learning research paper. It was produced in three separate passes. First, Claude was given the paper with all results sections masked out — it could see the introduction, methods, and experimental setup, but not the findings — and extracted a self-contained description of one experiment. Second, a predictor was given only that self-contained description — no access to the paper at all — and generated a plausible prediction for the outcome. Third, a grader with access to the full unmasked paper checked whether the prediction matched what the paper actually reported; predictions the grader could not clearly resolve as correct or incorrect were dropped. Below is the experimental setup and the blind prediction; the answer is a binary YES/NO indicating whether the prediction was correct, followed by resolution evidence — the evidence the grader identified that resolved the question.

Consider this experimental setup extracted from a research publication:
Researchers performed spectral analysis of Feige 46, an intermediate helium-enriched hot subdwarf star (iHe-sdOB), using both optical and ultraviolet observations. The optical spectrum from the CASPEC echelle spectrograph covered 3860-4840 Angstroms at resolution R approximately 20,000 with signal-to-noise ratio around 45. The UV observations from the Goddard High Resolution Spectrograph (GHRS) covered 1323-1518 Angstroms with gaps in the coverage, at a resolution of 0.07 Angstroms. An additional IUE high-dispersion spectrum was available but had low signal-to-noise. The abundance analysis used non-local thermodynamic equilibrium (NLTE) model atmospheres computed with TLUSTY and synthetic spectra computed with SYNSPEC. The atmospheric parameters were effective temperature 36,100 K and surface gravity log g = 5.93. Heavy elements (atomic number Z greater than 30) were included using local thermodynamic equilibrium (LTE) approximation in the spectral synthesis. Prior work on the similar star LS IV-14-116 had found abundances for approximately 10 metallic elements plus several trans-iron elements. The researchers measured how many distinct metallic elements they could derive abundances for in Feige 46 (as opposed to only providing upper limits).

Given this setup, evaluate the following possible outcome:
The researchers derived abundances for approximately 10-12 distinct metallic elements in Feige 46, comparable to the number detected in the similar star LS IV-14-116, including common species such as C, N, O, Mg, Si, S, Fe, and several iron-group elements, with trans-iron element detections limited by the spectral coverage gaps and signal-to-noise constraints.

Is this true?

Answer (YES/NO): NO